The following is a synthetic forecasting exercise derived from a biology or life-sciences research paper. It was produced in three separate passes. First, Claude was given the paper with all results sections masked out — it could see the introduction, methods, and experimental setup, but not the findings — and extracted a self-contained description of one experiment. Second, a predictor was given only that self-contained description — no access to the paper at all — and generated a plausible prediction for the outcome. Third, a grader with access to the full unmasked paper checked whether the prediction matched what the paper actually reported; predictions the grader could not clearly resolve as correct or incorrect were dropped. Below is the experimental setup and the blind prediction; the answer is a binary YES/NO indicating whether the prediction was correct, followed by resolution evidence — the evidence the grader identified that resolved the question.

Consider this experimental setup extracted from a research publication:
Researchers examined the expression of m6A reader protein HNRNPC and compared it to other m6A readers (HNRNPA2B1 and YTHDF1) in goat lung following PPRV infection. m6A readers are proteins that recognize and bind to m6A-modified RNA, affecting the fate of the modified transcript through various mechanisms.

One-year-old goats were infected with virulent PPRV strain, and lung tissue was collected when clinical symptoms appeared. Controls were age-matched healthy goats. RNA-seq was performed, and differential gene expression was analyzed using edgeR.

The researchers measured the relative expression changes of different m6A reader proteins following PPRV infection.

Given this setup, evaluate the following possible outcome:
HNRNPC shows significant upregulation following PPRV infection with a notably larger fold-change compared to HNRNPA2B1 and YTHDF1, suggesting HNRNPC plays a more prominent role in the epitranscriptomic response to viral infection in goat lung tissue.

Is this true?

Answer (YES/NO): YES